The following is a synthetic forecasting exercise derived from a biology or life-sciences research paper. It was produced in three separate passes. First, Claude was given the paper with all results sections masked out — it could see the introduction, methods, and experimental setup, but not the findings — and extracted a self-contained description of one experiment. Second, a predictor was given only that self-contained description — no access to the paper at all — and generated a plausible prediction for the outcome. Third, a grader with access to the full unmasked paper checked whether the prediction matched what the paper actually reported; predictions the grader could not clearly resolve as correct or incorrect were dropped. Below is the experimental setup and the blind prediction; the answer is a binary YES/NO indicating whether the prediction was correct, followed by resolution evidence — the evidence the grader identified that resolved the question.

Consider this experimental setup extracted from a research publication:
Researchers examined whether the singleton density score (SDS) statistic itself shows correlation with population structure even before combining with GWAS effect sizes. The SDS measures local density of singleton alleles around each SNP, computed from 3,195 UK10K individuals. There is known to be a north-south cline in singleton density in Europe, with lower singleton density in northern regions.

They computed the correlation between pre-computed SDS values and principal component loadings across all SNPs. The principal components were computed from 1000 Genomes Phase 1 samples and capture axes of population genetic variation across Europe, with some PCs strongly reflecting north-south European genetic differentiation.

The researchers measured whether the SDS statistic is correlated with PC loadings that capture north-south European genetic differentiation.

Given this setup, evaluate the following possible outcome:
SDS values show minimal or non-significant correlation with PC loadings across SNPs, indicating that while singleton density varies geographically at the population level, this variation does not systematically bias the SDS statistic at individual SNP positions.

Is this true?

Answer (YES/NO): NO